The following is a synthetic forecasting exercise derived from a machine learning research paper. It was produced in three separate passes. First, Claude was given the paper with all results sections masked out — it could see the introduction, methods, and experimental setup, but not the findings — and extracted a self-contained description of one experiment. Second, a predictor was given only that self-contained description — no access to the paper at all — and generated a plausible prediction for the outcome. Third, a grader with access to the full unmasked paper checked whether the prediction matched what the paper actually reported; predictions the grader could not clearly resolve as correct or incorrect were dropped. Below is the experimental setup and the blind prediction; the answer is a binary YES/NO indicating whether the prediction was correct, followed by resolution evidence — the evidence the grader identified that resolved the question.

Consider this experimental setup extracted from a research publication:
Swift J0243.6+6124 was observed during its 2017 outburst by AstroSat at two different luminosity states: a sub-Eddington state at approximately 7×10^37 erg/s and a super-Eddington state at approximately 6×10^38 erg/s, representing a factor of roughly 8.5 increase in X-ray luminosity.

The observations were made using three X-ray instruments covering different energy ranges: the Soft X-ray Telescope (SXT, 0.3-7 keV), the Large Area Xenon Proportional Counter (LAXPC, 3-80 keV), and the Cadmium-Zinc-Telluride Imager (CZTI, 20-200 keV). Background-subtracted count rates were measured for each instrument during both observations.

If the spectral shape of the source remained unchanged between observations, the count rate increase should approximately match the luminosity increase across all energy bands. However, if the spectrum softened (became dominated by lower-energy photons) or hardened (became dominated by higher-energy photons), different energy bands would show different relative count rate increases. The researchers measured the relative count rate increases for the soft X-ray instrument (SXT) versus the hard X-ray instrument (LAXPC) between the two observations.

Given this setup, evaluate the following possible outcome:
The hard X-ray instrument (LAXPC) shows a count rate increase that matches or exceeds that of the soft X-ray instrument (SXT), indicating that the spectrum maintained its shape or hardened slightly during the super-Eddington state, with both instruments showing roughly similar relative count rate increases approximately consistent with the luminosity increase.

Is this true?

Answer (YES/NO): NO